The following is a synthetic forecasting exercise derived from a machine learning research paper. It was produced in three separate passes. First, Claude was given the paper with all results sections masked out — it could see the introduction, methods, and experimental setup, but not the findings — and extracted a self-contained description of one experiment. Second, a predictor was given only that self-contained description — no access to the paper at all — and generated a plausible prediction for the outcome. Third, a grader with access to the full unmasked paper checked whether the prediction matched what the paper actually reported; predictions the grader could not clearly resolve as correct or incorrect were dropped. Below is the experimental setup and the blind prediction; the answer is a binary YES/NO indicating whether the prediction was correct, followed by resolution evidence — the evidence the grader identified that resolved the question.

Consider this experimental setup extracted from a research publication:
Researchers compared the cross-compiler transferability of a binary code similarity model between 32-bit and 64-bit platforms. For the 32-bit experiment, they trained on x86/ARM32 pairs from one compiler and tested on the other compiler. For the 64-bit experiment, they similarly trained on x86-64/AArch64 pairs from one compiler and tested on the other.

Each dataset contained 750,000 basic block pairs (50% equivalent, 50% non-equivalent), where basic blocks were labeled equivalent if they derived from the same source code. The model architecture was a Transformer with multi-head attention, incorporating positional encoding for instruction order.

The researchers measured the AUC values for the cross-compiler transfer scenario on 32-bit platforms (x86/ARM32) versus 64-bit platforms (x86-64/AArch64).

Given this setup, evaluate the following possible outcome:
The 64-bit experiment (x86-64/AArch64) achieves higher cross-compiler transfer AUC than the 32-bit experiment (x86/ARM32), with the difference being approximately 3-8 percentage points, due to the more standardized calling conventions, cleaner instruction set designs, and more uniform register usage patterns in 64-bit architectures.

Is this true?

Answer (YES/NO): NO